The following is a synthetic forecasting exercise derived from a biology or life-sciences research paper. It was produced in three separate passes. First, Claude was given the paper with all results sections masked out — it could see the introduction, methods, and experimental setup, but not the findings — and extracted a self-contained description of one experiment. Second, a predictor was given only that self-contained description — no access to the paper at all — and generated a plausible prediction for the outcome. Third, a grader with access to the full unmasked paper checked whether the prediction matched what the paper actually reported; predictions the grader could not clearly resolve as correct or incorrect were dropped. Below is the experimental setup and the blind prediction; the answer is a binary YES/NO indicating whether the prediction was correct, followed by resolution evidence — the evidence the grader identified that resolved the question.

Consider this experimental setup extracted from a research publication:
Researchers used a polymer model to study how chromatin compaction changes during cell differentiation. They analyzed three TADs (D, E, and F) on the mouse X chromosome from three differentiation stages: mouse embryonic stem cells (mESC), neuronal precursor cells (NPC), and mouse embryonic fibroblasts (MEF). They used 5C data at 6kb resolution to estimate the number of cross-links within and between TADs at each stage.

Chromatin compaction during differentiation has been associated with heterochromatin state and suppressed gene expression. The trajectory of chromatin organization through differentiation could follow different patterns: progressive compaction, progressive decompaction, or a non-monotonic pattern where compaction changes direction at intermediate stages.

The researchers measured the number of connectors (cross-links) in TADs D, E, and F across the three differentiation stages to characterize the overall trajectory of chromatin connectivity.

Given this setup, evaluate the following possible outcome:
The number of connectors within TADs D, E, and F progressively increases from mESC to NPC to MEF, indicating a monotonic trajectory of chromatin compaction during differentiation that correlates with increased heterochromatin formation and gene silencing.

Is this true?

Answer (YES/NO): NO